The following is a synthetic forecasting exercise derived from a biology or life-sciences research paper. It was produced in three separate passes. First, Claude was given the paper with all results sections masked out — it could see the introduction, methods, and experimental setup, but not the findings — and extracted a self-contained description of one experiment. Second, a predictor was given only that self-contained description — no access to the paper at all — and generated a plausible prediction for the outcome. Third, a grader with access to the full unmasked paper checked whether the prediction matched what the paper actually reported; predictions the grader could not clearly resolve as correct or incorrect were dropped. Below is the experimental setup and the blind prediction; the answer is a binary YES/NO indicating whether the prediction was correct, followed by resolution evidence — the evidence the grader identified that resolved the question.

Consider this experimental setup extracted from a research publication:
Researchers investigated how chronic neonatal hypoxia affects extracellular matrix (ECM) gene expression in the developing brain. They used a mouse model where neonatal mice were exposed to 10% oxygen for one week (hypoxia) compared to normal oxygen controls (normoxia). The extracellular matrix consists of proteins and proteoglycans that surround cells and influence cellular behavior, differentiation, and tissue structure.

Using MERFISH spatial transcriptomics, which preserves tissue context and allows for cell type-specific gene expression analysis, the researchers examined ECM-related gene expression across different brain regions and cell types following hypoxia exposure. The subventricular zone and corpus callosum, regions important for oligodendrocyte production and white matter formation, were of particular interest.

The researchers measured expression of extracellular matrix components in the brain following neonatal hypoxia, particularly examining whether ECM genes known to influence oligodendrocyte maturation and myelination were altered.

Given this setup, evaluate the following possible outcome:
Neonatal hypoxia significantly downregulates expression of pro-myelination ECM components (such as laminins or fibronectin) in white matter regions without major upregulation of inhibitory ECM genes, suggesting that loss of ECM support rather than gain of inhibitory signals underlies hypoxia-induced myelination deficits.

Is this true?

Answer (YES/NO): NO